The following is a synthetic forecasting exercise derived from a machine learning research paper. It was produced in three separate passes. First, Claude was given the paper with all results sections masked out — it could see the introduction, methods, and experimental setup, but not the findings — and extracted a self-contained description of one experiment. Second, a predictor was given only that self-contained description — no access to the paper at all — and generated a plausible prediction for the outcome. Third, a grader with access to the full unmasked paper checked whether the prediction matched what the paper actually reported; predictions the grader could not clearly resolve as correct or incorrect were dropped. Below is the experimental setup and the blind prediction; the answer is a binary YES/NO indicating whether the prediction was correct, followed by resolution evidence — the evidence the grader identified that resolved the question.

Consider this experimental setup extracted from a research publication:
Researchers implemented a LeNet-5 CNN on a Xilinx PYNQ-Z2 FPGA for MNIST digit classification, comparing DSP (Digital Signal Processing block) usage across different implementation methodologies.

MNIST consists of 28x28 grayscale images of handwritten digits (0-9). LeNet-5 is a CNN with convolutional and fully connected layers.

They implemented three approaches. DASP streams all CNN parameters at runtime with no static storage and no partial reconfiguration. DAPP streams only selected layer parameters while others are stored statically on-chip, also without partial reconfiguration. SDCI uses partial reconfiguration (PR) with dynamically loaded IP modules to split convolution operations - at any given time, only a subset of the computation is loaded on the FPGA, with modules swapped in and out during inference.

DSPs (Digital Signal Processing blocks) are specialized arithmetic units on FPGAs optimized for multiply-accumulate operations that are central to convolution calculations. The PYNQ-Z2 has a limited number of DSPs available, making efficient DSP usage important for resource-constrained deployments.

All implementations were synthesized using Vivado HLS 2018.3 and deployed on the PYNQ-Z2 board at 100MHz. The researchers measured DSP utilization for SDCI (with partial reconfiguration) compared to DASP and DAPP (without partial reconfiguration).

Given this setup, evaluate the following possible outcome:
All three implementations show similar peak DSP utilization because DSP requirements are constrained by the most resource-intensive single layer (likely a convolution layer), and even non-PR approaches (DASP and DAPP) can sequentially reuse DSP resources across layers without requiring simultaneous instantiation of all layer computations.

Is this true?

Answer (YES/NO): NO